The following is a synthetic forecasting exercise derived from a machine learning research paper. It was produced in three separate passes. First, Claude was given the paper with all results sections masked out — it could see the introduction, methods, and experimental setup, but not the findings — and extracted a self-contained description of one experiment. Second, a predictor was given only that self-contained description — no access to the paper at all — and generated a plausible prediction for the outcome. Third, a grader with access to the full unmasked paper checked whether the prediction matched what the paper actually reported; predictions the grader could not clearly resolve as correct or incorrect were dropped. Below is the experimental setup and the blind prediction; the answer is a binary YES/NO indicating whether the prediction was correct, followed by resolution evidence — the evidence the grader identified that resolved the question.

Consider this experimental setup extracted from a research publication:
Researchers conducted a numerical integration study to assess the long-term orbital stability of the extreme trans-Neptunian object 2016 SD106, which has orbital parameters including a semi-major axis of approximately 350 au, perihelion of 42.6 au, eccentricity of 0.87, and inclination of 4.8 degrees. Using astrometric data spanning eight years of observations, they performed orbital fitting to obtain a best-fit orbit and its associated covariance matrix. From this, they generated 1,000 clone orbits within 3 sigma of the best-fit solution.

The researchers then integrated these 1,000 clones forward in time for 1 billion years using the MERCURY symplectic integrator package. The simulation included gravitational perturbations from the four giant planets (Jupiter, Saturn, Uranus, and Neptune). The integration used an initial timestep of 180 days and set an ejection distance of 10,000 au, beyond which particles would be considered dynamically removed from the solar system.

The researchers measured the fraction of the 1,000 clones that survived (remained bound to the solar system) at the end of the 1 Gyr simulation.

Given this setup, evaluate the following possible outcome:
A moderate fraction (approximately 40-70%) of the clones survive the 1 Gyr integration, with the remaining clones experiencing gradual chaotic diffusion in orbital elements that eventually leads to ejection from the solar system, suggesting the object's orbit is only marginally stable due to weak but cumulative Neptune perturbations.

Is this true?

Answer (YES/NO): NO